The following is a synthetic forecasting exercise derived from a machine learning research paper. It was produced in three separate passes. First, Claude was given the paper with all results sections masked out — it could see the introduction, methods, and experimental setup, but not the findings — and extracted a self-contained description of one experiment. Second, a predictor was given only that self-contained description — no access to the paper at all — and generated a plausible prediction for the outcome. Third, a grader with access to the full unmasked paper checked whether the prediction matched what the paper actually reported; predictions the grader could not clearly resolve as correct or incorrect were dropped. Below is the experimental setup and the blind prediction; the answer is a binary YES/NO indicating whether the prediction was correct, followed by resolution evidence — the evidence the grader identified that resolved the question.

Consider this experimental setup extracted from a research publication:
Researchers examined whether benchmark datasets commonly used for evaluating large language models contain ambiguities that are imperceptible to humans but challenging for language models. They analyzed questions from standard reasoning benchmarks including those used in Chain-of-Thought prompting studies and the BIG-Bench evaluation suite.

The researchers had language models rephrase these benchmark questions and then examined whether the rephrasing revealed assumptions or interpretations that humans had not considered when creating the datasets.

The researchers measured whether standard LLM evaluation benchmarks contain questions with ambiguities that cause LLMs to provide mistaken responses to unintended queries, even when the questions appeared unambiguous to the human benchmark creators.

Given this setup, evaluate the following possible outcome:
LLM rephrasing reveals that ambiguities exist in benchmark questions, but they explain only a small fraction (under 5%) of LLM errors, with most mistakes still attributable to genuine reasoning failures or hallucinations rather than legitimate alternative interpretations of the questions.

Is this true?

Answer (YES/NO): NO